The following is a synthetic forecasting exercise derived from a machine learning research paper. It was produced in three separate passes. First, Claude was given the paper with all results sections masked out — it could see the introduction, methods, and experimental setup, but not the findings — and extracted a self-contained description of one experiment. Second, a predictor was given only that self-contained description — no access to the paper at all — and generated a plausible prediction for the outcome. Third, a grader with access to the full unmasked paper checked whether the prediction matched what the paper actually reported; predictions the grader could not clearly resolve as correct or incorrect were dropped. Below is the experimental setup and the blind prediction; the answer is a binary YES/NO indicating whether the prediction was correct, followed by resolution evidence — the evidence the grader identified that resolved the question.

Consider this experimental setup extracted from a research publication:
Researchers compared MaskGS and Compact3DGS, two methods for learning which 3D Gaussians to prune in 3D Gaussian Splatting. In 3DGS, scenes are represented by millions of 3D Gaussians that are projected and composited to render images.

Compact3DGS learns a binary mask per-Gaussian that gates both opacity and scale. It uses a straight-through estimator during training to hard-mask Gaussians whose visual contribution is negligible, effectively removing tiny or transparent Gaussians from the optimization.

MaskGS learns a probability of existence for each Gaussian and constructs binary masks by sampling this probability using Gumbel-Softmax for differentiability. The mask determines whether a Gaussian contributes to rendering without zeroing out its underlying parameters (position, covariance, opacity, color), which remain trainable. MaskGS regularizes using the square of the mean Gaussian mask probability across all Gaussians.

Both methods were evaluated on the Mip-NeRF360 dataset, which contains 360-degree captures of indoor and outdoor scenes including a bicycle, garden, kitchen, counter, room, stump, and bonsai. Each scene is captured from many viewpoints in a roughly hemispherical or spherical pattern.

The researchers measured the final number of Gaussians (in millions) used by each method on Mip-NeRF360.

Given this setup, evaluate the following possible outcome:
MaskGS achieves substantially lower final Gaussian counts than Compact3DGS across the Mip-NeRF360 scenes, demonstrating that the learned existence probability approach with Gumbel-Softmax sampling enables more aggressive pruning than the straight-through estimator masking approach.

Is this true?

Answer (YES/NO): NO